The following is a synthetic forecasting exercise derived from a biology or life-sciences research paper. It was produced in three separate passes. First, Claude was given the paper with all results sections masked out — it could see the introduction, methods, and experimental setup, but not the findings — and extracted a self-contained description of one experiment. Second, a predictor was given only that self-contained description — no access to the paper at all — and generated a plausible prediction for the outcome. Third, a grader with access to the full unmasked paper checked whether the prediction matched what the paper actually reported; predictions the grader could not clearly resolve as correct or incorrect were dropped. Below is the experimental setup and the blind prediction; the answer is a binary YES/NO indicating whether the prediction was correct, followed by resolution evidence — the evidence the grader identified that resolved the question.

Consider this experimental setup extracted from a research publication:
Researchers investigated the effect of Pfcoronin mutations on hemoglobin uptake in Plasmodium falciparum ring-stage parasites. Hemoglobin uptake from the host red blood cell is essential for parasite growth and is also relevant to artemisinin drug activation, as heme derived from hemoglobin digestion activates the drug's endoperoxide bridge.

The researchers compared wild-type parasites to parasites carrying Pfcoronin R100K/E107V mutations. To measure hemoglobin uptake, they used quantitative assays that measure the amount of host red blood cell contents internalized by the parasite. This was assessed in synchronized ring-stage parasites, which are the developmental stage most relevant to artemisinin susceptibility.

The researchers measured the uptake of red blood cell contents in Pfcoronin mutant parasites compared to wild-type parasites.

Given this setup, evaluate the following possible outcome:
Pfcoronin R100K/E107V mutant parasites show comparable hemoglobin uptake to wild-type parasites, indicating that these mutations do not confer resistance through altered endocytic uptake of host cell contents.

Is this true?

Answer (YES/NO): NO